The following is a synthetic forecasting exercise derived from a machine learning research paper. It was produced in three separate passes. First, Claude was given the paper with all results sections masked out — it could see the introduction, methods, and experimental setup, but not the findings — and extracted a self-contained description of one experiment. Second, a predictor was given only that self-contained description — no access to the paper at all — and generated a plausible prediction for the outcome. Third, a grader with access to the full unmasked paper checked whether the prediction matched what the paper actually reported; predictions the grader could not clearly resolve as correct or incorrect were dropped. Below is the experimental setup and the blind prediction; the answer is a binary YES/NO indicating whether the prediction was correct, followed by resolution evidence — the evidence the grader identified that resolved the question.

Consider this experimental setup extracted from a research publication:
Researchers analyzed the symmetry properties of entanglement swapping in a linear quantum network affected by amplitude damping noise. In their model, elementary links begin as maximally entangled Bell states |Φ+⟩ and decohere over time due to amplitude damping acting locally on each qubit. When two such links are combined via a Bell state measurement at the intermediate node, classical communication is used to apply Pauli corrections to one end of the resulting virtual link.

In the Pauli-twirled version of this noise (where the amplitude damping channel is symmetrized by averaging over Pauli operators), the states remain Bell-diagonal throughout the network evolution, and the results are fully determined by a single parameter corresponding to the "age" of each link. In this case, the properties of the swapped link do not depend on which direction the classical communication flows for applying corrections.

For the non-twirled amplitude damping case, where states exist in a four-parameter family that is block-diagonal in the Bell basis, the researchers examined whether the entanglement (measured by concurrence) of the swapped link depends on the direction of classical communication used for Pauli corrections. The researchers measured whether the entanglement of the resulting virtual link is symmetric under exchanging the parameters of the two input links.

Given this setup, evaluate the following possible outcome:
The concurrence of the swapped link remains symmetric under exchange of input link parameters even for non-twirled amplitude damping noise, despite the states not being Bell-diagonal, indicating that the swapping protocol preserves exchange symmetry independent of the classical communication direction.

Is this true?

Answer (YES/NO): NO